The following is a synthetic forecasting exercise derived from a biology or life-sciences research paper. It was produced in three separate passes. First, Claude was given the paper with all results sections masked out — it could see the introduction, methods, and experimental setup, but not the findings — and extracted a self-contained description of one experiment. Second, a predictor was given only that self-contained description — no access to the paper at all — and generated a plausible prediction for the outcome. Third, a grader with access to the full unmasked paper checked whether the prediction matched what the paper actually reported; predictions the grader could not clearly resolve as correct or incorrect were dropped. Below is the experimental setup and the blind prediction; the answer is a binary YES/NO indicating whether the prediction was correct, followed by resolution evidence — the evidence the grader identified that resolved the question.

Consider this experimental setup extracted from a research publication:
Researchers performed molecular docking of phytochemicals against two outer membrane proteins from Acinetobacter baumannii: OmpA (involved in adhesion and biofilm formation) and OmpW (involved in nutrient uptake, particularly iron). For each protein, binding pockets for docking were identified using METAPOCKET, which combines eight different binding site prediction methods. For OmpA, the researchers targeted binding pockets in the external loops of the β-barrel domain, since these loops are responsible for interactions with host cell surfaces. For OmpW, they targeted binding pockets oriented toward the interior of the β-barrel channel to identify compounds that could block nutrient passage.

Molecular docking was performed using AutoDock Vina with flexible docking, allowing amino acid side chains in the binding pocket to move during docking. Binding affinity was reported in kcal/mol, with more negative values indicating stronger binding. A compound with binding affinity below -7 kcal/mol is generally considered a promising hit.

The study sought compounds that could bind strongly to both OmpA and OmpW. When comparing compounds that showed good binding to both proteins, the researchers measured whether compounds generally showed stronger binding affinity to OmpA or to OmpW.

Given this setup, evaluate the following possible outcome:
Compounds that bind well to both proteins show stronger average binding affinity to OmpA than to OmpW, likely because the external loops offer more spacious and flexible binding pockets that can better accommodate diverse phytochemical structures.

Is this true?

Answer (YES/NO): YES